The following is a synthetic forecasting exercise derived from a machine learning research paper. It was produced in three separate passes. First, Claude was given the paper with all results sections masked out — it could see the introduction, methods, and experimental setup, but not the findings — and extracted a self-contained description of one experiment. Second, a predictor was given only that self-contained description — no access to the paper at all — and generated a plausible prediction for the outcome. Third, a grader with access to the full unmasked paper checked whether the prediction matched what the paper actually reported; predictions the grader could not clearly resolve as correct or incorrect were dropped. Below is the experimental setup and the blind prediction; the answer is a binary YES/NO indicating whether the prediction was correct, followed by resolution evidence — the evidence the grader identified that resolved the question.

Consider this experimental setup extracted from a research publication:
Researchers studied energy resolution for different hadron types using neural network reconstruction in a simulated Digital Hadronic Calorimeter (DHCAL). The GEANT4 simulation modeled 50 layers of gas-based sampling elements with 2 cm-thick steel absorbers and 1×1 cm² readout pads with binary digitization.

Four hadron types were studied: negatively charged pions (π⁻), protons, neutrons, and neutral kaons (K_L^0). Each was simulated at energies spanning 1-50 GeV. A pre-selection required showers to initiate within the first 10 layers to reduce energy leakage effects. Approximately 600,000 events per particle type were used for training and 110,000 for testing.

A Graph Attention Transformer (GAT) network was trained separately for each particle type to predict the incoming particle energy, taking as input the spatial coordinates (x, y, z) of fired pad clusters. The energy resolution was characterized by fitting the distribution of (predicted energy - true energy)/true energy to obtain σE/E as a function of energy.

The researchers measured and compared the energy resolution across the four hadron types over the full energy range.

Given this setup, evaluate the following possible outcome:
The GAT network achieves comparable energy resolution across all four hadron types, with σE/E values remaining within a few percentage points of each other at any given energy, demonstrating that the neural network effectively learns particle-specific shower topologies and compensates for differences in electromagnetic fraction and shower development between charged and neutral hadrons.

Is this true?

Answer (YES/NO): NO